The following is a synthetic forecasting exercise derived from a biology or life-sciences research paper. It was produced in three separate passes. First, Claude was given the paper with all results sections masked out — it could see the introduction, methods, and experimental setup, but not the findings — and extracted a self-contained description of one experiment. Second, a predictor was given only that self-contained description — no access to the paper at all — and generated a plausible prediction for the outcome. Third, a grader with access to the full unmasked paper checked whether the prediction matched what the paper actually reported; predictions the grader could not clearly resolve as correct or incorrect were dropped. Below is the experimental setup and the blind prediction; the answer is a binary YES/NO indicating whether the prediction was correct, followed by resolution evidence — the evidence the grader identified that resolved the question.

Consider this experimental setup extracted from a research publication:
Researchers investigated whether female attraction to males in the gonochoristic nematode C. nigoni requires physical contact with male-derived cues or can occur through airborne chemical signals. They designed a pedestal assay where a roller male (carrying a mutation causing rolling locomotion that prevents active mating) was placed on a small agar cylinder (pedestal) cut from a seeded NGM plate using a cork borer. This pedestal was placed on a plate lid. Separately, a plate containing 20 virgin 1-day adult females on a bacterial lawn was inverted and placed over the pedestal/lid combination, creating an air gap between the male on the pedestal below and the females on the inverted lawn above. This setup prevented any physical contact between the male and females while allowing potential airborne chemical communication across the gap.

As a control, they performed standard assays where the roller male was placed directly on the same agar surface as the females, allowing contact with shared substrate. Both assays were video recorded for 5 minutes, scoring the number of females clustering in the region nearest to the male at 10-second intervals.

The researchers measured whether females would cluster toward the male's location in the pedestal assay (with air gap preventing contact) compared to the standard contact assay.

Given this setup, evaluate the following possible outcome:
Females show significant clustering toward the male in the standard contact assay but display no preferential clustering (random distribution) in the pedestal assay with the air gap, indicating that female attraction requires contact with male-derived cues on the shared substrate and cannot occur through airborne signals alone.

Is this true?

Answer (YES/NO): NO